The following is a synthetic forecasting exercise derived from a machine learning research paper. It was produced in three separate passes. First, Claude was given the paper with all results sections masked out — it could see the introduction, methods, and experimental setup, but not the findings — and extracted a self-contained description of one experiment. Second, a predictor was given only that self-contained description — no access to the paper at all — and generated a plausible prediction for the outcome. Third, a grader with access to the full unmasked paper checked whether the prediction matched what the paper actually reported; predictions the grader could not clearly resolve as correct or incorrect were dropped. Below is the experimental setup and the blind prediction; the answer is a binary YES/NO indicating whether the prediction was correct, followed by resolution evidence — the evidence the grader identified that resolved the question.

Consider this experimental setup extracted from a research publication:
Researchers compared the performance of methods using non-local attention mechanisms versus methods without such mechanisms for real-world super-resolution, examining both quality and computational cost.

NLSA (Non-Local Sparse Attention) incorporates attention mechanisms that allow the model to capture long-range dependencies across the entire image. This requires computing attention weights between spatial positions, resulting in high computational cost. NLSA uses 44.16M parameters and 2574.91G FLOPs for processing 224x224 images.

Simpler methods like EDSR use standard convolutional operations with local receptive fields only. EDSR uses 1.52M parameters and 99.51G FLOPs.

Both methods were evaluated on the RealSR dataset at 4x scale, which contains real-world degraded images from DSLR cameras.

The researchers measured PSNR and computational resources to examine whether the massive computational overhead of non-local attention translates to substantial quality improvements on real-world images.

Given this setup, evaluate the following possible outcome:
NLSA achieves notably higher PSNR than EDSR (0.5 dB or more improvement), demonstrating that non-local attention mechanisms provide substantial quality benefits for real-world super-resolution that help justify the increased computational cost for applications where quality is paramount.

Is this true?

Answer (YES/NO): NO